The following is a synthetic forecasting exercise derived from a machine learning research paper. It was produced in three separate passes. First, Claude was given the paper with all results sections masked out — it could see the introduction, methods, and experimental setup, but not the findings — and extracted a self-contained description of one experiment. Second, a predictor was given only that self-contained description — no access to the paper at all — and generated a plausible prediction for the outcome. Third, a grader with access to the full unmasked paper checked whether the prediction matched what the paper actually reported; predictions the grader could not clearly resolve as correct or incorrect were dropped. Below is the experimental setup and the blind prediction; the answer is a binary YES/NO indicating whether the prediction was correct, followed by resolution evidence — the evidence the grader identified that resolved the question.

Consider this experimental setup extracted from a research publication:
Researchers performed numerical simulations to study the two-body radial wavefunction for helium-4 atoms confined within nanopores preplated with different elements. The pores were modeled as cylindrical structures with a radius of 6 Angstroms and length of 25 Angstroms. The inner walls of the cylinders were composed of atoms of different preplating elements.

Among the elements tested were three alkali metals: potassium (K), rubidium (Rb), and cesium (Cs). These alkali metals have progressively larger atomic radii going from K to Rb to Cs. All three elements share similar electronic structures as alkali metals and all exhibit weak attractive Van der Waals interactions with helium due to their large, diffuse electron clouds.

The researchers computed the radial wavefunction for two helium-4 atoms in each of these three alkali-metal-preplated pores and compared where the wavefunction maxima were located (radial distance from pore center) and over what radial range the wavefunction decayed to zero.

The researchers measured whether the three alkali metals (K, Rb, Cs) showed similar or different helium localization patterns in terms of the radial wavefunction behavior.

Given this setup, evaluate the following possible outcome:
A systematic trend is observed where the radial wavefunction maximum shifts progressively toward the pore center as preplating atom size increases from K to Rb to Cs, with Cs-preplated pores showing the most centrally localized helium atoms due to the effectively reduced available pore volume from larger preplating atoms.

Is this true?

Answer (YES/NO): NO